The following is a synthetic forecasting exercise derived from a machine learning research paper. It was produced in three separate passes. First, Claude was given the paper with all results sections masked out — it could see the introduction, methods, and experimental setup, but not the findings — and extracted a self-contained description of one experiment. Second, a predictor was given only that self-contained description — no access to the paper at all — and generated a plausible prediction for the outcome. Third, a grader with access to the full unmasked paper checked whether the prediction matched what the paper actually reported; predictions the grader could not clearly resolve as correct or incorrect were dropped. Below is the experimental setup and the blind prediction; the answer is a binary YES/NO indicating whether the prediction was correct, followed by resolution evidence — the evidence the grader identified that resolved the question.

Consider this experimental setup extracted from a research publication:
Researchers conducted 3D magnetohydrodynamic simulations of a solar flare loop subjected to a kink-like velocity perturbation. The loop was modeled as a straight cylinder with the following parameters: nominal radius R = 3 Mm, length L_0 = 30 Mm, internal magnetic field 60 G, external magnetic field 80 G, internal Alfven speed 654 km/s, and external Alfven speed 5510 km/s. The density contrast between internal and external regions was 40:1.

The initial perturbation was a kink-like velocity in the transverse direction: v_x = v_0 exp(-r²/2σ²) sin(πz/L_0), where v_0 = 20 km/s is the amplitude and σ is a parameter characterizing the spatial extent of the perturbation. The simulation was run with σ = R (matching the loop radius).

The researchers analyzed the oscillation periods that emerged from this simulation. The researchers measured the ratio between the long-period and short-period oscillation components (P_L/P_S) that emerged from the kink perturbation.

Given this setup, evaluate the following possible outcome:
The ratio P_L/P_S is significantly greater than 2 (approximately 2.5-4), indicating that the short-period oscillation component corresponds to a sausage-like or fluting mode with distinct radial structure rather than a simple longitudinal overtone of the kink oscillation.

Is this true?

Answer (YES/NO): NO